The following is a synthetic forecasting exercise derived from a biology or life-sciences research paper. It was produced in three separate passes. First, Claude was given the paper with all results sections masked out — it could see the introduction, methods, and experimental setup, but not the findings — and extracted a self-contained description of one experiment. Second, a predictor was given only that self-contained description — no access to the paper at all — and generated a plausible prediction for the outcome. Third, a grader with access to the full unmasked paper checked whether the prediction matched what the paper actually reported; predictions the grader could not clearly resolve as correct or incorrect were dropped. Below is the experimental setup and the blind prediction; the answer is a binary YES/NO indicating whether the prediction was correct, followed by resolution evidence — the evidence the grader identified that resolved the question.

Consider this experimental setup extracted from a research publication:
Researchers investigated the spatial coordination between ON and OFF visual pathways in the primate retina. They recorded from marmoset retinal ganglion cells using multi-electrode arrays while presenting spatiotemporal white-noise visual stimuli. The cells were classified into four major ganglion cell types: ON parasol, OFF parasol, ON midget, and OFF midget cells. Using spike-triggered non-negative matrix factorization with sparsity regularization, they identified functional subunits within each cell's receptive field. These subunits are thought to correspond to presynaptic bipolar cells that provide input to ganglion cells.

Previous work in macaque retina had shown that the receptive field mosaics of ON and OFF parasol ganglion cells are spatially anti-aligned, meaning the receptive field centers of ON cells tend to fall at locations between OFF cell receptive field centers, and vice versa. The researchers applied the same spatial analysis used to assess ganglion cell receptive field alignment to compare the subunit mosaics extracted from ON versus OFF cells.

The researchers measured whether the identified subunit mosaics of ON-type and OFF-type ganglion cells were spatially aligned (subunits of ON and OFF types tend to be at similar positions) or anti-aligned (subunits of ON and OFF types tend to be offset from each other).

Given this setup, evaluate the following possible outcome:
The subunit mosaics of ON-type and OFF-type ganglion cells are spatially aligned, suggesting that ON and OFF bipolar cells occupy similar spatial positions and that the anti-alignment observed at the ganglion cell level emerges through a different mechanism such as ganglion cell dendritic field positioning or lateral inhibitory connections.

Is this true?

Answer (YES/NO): YES